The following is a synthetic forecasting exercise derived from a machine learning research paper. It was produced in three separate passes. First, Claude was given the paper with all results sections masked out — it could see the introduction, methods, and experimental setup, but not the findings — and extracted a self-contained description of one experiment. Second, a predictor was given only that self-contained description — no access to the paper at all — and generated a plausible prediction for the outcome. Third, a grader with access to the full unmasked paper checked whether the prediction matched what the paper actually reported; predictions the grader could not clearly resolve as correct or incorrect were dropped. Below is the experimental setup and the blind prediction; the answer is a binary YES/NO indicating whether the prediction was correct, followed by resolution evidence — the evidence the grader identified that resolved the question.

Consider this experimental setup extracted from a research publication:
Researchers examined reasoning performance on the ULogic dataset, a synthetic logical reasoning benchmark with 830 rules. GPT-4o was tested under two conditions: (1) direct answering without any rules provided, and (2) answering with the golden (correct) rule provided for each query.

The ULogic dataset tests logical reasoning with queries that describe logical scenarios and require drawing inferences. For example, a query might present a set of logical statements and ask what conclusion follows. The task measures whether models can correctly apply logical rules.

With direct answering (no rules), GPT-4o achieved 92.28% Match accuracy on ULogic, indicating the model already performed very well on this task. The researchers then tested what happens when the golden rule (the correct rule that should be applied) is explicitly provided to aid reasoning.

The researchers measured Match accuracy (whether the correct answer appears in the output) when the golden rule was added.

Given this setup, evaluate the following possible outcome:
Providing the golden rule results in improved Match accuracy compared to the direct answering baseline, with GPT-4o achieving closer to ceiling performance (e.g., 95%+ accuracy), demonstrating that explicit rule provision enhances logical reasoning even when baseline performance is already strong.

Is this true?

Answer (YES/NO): NO